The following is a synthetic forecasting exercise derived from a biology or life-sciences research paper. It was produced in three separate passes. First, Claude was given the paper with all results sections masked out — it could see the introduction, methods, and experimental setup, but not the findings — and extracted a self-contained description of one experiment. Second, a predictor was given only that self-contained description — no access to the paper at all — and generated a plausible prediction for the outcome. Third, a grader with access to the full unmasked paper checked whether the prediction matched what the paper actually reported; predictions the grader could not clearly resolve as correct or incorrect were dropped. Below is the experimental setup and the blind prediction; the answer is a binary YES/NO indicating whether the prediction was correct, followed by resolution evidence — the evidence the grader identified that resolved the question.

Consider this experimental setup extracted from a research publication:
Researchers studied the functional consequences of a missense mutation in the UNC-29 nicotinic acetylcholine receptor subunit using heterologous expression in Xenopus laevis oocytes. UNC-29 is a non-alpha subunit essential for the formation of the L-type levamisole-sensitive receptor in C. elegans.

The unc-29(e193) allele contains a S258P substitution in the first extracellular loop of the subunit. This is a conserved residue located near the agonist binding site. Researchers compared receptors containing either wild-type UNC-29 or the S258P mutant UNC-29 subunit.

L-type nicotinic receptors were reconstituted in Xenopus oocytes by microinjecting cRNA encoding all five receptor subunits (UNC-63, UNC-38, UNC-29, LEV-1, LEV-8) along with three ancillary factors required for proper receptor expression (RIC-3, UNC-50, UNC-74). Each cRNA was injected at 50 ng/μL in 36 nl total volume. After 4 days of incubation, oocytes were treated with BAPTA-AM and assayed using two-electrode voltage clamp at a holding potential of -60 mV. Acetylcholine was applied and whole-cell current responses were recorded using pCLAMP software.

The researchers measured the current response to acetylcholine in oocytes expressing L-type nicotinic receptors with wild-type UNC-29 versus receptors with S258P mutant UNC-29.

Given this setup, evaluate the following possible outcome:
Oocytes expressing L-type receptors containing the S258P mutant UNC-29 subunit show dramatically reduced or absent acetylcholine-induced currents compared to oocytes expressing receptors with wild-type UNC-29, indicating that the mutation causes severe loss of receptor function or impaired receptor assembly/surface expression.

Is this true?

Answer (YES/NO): NO